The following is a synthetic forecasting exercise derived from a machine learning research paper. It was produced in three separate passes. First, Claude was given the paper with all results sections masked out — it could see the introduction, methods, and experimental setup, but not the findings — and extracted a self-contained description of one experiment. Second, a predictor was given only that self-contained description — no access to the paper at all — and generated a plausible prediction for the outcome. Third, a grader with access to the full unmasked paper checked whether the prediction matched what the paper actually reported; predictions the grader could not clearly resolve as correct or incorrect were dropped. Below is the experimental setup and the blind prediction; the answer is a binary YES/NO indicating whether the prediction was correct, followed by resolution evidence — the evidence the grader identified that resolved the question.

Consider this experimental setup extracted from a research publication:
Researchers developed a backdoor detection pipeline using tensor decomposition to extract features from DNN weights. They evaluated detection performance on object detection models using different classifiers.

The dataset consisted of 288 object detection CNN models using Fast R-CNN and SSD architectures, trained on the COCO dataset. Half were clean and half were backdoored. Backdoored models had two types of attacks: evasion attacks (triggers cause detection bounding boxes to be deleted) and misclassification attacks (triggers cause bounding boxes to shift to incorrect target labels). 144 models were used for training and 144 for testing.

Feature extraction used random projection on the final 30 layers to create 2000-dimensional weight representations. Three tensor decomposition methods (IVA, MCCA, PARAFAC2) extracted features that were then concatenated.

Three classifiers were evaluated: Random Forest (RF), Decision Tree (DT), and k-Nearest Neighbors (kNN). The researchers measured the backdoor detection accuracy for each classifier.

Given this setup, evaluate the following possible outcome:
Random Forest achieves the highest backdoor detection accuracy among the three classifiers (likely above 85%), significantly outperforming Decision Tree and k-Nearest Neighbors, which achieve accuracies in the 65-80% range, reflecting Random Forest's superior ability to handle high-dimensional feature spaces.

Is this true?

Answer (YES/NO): NO